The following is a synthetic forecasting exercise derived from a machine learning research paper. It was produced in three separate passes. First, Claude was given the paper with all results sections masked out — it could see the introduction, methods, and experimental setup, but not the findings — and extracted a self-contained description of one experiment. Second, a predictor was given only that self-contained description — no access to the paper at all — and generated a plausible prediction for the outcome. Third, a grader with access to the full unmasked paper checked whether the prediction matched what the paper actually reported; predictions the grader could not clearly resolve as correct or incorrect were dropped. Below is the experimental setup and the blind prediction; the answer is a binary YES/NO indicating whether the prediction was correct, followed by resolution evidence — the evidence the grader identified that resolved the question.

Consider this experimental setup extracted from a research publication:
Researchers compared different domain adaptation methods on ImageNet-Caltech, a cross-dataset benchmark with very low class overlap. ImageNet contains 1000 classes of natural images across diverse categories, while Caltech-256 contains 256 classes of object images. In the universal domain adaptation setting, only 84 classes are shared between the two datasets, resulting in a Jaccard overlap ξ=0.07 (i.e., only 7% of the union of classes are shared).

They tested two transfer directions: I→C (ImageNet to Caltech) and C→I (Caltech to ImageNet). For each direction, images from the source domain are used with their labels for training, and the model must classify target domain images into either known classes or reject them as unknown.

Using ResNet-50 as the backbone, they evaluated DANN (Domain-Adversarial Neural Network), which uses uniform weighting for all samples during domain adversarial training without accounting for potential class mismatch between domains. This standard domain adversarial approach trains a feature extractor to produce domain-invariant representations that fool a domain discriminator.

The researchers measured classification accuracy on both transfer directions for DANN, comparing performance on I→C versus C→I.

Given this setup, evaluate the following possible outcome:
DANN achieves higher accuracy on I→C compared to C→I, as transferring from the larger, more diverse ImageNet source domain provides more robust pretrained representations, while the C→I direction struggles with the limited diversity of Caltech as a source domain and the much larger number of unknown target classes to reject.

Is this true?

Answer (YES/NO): YES